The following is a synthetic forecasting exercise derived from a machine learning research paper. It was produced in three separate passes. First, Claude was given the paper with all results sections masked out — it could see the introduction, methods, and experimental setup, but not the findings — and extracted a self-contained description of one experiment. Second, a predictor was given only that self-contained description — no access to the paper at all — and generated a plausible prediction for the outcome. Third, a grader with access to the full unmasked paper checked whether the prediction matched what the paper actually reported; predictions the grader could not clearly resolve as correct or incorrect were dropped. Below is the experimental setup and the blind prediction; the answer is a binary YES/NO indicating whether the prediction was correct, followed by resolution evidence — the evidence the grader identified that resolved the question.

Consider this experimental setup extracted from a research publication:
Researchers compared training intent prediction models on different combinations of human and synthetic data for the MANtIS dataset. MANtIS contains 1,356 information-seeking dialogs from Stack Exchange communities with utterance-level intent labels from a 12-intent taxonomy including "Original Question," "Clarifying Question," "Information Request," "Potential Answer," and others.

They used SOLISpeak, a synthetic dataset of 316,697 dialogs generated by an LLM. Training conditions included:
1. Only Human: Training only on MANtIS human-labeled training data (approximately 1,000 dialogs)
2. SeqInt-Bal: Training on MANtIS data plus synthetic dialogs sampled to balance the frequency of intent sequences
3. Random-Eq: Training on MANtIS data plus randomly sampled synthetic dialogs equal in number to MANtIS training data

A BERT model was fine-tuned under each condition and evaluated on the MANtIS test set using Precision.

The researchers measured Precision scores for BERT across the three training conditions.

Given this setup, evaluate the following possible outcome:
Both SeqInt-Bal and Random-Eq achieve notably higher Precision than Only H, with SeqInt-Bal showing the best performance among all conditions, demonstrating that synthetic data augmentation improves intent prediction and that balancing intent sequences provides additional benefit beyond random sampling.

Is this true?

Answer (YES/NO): YES